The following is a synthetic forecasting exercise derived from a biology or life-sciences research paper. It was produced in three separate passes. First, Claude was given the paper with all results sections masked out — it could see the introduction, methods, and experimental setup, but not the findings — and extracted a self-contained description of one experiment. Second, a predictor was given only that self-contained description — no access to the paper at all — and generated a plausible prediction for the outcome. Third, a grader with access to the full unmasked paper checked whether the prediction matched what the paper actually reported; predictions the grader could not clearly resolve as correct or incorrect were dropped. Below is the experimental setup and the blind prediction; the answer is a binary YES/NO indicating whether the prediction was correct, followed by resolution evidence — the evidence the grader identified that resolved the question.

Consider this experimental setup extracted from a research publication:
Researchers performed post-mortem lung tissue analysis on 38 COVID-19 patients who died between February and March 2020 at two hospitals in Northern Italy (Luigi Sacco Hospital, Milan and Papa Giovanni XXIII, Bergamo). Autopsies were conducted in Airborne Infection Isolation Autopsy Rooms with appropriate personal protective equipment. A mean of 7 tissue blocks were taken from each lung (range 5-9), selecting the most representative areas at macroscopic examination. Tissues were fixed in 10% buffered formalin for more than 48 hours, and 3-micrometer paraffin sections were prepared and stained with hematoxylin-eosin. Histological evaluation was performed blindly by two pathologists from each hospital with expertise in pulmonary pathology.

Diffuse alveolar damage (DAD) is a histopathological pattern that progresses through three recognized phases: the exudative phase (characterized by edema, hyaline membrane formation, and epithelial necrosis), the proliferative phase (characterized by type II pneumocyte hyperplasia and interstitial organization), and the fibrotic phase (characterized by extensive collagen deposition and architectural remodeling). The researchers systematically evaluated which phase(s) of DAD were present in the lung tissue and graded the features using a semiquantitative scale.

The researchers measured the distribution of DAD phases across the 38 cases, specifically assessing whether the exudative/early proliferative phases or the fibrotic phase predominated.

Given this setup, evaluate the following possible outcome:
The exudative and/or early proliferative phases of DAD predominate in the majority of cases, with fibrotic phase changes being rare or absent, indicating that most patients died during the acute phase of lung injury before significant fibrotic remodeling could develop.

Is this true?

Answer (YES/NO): YES